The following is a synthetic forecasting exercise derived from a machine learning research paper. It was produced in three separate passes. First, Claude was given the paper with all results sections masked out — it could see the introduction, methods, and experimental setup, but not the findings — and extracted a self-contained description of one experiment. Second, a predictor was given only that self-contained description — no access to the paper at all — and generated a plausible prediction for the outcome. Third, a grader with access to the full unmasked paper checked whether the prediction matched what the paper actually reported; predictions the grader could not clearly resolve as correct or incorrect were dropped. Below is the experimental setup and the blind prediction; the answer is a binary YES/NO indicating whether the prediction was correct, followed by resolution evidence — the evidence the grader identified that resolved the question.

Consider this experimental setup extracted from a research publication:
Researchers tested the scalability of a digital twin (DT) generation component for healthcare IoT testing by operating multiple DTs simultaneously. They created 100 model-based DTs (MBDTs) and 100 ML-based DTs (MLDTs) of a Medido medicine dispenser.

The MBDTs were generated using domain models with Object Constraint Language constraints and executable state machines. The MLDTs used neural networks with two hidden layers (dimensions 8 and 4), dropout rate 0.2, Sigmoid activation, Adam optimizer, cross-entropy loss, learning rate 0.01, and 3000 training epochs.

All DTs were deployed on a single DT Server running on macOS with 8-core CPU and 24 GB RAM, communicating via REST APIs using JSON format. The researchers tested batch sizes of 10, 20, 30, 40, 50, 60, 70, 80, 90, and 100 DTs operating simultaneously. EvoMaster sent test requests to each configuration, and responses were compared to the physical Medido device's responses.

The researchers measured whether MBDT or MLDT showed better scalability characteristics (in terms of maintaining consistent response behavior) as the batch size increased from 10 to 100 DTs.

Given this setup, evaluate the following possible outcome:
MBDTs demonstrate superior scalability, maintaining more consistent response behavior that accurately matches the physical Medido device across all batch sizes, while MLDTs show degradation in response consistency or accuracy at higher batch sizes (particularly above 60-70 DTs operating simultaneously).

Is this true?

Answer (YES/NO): NO